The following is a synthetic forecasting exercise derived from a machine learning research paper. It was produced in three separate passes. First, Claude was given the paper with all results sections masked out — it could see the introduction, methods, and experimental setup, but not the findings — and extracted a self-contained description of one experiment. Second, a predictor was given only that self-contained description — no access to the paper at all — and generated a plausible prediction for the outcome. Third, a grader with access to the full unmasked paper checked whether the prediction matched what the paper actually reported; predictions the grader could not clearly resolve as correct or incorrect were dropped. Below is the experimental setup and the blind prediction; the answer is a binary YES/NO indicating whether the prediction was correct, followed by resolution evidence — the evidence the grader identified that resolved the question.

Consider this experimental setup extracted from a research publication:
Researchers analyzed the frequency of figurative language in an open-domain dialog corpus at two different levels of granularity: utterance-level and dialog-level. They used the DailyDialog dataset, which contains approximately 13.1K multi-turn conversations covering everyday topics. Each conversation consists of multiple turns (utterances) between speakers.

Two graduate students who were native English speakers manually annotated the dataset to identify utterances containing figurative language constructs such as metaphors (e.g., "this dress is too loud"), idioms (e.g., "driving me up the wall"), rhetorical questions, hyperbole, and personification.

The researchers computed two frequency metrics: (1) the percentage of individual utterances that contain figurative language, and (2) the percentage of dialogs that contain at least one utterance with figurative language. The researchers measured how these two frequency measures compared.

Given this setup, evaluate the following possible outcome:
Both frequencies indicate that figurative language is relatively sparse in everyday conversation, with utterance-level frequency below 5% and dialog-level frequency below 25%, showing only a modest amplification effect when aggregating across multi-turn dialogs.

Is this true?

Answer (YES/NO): NO